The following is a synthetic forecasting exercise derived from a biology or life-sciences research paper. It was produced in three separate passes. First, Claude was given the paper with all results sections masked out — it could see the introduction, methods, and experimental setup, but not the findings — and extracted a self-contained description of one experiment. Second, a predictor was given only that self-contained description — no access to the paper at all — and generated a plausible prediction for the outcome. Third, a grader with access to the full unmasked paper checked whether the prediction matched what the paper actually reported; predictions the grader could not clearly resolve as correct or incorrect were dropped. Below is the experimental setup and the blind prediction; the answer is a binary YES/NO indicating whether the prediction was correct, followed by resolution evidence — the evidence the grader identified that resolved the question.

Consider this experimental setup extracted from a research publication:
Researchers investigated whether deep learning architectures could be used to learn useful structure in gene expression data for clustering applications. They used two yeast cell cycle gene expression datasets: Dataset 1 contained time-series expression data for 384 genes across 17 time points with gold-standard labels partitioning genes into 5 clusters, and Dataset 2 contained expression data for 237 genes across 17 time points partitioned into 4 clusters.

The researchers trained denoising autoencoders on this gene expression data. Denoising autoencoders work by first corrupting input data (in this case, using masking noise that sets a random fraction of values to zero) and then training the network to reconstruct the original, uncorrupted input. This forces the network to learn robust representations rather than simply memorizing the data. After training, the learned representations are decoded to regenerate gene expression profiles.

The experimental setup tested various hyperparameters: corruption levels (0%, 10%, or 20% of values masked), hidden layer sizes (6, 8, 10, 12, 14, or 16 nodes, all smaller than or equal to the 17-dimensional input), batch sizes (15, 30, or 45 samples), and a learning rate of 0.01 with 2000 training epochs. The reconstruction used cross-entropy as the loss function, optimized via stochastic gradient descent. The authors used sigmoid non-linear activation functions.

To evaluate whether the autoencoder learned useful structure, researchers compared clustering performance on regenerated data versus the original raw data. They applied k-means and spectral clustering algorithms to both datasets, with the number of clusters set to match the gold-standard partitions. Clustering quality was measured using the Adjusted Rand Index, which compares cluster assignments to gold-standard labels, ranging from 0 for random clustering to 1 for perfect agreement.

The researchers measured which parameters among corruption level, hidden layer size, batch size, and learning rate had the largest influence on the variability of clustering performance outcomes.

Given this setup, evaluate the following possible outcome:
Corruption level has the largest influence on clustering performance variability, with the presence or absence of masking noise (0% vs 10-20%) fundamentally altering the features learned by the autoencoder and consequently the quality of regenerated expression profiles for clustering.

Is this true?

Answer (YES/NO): NO